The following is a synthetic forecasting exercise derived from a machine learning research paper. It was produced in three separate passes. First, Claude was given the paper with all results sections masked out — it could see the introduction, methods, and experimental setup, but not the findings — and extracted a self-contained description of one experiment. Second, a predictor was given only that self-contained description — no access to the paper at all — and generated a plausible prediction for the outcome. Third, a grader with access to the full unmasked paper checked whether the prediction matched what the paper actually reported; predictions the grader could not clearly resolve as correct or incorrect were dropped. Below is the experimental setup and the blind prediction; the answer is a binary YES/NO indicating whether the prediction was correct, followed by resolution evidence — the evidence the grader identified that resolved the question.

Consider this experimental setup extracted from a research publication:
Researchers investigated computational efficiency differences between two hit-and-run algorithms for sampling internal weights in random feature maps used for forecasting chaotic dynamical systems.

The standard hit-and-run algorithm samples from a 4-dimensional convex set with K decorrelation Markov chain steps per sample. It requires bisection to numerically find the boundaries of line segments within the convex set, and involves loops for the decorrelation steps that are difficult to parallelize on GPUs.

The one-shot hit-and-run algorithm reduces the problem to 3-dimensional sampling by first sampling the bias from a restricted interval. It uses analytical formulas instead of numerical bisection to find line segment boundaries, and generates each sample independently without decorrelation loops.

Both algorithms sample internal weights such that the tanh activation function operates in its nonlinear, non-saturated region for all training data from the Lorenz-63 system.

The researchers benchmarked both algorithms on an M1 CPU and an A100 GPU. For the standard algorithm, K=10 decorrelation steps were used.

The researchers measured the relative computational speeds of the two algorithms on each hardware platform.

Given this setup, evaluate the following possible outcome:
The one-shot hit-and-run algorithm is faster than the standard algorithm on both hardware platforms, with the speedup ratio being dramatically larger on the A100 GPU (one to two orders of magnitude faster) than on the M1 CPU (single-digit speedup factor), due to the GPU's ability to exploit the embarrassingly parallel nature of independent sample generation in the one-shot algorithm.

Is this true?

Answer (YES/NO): NO